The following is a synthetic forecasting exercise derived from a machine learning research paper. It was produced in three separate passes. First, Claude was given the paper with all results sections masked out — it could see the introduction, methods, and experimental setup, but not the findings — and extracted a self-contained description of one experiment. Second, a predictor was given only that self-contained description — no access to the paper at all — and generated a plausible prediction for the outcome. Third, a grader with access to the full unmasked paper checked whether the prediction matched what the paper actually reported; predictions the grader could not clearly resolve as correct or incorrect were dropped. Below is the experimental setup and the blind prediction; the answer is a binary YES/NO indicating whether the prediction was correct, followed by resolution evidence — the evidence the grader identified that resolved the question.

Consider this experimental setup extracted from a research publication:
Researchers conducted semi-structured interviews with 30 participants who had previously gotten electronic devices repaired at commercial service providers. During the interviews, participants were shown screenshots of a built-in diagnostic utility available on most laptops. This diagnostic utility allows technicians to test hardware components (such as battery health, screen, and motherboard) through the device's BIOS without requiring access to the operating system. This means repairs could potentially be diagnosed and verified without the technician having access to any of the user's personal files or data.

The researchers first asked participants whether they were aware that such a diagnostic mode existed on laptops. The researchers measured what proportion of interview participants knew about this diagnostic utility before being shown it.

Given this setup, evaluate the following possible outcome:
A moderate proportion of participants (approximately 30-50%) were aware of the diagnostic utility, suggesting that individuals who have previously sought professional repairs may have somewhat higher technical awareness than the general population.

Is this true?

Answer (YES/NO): NO